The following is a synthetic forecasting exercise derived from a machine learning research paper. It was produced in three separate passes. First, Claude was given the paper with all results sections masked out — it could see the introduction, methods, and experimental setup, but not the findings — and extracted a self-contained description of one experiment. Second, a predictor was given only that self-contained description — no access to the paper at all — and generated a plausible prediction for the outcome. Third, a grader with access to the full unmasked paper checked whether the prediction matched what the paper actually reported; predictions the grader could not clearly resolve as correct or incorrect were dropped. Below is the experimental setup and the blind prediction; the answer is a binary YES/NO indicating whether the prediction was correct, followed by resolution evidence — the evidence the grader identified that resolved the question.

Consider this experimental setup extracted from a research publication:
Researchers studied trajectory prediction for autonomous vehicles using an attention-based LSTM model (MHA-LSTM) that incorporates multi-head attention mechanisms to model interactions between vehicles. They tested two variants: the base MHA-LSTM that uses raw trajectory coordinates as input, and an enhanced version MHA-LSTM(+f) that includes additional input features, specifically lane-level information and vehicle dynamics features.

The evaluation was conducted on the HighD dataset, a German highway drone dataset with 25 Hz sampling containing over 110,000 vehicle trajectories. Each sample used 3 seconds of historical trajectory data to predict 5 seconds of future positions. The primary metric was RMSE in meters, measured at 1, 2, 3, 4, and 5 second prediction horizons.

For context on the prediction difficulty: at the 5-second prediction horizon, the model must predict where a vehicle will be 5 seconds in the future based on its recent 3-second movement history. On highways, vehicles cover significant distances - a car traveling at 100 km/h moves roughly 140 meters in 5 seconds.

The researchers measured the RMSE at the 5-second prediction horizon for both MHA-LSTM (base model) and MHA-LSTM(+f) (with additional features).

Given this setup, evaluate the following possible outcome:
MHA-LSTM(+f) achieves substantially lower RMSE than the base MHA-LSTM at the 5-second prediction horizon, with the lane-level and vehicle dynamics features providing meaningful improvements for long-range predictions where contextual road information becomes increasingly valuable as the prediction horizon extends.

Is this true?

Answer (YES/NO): NO